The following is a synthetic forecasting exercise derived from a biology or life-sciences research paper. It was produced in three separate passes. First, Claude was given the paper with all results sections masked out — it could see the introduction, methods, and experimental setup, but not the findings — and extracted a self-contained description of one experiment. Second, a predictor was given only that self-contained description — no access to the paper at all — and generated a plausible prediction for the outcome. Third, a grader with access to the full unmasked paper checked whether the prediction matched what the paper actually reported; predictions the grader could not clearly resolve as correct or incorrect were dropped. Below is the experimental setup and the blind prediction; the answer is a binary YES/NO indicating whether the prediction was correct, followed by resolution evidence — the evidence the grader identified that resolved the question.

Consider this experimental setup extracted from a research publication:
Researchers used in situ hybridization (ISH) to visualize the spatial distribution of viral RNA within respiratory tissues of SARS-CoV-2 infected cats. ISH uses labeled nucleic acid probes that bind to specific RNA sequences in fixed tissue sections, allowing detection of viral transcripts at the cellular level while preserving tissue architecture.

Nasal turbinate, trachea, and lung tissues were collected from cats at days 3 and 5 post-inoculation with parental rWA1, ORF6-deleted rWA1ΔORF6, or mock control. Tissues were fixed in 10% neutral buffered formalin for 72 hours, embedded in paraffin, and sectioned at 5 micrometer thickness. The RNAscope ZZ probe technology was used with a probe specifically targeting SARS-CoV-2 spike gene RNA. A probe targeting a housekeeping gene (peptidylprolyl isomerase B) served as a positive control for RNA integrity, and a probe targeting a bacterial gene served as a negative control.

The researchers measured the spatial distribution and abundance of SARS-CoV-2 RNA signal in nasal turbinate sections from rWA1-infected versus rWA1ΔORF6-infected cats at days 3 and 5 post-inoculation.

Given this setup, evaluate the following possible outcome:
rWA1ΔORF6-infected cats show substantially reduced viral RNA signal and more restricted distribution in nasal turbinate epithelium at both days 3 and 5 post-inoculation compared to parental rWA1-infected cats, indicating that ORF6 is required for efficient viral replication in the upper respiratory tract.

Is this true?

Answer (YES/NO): YES